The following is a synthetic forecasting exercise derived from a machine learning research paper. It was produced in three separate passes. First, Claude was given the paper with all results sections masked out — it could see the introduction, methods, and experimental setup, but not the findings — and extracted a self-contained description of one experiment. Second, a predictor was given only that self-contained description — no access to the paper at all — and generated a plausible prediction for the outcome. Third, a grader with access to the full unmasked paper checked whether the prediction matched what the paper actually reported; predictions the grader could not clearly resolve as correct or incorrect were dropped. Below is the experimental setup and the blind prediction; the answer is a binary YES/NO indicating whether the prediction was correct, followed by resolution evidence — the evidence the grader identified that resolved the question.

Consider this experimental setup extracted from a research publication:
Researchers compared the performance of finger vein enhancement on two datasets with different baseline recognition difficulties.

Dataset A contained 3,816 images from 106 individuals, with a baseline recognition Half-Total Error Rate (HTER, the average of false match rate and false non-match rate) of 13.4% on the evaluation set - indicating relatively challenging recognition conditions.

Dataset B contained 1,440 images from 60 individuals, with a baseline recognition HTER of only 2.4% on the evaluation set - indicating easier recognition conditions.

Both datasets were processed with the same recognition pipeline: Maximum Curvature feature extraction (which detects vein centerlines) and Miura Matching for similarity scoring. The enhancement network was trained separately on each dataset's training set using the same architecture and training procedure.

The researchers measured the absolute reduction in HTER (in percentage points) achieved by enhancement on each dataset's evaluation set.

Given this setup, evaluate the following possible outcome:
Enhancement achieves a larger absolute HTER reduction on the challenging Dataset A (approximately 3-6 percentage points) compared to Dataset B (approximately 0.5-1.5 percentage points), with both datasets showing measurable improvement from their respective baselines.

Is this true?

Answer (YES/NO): YES